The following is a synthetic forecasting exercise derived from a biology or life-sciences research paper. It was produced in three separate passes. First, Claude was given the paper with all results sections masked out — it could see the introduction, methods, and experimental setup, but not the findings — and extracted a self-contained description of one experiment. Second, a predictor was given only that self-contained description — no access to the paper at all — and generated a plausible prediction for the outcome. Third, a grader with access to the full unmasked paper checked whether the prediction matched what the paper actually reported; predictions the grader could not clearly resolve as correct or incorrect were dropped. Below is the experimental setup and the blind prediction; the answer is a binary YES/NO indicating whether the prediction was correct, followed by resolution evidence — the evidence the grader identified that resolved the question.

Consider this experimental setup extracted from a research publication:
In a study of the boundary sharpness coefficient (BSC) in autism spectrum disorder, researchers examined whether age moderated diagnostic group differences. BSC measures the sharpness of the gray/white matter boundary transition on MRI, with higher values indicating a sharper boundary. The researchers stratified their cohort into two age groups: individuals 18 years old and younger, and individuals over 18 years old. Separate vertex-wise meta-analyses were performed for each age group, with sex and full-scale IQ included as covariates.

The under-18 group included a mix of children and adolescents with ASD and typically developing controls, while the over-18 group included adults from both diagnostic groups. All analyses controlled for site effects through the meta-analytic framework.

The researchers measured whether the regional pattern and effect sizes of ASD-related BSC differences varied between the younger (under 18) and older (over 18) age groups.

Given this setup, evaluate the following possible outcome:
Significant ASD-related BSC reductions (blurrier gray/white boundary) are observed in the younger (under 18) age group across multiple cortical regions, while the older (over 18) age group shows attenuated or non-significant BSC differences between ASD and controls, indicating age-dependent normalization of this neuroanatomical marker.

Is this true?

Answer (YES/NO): NO